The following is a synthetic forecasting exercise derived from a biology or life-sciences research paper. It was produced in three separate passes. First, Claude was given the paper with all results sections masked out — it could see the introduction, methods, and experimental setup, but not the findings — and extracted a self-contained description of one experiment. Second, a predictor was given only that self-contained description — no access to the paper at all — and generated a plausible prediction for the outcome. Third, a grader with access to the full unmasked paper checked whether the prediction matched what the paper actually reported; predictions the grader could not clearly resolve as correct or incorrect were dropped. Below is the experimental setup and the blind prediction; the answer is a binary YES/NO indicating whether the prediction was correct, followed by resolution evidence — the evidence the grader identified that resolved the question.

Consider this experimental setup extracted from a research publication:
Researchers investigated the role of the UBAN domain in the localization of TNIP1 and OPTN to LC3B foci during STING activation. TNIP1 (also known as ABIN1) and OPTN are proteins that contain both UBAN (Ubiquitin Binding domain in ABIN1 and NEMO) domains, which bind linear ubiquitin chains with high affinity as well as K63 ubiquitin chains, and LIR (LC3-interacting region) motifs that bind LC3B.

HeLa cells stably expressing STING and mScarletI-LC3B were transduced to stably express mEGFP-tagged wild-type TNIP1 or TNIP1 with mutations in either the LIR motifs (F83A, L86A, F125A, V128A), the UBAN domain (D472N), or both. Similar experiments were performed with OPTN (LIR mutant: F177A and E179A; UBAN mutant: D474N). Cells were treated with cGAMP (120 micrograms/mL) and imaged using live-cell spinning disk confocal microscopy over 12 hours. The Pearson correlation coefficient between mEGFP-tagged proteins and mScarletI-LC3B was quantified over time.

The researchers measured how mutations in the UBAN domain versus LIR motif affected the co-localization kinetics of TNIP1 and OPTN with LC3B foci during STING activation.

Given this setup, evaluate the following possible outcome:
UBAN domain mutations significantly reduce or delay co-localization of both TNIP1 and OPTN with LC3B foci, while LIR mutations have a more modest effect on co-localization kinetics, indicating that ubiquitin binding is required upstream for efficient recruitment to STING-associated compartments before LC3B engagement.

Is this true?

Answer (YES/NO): YES